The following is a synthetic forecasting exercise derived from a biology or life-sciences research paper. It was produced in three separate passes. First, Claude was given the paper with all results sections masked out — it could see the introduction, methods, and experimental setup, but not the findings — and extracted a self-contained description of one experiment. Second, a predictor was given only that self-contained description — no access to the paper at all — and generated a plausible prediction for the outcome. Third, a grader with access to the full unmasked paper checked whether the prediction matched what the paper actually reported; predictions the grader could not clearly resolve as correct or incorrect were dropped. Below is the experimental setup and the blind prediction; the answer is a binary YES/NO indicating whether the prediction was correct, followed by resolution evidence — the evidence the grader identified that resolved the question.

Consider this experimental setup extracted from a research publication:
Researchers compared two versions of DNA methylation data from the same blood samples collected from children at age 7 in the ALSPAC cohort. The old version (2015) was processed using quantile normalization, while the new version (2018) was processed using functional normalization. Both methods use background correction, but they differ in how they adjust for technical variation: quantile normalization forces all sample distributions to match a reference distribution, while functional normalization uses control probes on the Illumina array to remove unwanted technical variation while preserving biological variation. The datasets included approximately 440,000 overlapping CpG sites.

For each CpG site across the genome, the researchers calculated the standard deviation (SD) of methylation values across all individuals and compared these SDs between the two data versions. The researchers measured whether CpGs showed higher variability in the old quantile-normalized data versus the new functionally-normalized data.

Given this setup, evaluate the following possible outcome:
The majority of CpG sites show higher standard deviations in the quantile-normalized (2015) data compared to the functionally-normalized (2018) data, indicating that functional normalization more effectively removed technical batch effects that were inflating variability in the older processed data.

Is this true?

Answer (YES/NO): YES